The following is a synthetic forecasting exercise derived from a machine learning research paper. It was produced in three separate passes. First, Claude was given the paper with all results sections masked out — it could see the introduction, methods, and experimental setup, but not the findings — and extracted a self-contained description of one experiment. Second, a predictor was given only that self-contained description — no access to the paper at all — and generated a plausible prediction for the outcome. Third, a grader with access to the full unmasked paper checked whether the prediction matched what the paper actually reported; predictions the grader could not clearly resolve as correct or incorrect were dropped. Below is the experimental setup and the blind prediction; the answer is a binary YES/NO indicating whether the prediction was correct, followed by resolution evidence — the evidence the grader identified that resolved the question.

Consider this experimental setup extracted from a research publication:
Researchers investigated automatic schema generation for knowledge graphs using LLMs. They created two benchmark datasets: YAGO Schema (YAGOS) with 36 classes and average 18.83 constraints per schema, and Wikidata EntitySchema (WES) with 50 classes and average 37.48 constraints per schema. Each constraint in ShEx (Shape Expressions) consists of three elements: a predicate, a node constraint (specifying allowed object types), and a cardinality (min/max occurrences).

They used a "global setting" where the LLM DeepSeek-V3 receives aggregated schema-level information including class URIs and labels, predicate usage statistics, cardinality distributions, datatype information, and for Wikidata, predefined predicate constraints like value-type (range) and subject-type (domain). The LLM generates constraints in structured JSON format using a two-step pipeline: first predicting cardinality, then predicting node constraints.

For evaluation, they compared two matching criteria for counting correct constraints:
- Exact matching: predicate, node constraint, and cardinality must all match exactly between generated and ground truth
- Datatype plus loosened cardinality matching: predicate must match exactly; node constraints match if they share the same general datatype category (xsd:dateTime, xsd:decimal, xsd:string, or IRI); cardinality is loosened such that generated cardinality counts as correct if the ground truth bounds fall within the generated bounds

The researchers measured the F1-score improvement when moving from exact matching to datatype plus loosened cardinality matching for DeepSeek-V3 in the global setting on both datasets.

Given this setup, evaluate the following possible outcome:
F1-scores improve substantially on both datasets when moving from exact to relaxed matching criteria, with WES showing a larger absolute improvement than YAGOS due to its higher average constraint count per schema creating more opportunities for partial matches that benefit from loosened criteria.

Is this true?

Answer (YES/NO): YES